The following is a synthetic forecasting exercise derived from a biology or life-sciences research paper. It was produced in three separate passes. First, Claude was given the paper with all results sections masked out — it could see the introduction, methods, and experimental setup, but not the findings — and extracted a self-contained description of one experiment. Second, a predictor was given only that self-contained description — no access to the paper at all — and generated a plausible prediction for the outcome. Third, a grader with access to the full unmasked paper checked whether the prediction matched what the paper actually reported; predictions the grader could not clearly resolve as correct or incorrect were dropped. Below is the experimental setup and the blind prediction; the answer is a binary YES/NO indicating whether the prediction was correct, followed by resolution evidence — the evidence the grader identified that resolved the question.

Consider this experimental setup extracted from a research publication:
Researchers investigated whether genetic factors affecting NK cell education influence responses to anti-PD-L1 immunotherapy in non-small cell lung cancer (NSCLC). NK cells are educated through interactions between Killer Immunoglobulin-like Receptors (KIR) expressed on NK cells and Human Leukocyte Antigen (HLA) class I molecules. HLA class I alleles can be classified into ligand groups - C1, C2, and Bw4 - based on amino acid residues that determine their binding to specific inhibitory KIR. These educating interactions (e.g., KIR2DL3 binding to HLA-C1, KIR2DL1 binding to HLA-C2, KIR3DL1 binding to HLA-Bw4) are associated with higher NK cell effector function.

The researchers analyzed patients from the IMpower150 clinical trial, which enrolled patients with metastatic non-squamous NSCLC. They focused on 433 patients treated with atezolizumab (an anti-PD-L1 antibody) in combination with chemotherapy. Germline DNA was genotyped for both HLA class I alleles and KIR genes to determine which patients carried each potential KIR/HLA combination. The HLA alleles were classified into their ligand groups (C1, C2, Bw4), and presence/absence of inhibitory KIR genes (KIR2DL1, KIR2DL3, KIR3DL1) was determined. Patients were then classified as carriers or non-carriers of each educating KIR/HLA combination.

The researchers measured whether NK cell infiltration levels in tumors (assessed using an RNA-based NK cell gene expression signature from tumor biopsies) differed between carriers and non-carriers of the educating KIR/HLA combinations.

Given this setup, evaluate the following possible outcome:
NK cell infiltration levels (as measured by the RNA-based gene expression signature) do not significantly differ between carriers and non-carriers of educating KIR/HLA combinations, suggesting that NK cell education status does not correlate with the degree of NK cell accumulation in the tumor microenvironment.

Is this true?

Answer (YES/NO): YES